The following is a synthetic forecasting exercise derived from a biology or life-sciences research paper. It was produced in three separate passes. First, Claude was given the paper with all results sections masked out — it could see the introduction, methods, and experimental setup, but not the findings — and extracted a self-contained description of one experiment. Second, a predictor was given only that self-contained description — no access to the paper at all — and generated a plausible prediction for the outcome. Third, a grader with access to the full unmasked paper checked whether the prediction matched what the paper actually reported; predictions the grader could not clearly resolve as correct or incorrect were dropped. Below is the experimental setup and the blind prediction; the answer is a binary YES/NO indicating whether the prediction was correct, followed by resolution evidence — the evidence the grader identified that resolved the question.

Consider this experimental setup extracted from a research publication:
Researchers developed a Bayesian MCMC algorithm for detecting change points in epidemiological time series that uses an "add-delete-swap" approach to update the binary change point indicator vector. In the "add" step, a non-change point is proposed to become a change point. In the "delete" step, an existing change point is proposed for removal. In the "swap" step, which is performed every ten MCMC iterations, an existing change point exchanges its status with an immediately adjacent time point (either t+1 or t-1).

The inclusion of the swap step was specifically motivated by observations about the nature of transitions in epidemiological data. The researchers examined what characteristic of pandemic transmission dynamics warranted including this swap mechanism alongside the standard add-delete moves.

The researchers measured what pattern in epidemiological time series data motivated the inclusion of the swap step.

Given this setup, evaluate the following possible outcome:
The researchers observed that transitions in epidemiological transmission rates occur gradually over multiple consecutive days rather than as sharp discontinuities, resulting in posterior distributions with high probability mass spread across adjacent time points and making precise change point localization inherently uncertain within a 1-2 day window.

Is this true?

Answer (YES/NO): YES